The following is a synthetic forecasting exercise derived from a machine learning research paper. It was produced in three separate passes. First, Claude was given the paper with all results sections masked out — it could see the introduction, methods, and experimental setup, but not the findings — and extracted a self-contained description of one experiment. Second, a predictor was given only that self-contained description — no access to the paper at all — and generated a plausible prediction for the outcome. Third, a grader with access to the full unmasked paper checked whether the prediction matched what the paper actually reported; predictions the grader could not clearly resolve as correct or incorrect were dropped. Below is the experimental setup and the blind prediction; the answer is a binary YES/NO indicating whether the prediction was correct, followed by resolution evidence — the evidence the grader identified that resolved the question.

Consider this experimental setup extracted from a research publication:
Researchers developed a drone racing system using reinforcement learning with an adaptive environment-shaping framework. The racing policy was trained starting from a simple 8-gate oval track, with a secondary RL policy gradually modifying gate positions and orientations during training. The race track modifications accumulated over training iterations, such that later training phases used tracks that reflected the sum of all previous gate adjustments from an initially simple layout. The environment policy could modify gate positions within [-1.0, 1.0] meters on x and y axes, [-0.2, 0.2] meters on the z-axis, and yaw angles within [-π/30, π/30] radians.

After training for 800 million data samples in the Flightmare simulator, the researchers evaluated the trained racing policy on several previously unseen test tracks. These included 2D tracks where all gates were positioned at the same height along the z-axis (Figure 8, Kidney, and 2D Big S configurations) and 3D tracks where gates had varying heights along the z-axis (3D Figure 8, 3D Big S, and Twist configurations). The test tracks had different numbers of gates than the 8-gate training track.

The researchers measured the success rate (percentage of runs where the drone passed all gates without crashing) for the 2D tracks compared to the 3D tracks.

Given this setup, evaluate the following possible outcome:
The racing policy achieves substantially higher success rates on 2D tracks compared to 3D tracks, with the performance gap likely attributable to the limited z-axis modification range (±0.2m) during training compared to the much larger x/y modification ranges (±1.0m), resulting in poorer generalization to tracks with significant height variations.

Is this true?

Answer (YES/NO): NO